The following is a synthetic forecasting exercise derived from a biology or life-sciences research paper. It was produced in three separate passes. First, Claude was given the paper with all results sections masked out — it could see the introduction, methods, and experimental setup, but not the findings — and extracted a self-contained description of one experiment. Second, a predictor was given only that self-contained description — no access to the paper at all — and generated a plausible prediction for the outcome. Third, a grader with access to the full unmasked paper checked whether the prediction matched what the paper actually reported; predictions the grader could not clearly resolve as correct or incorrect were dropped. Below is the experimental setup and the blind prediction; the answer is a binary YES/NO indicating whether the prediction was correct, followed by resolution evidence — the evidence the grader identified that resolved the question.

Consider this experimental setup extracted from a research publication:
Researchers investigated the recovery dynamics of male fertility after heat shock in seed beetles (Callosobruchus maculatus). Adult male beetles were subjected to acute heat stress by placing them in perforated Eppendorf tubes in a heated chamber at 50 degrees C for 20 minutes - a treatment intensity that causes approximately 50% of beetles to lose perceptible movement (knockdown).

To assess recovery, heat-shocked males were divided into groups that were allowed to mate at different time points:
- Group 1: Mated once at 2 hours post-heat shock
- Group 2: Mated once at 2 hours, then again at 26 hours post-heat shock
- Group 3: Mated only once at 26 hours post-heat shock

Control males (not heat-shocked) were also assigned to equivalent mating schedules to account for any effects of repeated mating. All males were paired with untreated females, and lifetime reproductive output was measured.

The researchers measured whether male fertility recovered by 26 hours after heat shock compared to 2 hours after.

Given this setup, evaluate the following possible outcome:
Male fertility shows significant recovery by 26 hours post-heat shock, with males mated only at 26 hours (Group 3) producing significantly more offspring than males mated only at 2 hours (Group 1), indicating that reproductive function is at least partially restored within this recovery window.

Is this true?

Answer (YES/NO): YES